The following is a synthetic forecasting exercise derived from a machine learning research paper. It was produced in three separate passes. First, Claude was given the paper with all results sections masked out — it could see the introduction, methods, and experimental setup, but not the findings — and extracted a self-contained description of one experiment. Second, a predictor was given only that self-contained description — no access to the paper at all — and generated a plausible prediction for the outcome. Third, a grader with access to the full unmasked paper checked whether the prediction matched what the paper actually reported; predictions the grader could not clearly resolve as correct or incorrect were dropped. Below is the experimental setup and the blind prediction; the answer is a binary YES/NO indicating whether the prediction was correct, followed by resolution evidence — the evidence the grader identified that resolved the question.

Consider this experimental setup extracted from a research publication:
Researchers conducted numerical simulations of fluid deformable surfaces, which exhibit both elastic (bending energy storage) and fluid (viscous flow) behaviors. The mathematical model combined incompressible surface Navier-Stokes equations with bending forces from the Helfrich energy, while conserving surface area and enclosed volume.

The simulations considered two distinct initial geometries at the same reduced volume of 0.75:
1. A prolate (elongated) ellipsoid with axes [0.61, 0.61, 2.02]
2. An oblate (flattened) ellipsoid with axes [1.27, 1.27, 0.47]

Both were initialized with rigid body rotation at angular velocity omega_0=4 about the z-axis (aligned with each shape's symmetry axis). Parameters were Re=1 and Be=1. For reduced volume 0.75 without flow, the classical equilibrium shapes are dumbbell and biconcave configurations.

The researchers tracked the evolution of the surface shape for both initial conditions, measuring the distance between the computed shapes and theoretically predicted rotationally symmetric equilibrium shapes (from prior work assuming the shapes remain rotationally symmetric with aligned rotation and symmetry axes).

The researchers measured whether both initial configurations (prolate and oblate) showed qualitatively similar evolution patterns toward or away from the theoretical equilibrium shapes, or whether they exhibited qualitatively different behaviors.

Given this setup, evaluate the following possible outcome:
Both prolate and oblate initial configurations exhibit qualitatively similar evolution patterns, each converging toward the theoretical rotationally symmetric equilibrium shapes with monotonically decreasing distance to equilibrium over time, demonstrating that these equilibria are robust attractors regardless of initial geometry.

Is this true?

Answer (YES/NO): NO